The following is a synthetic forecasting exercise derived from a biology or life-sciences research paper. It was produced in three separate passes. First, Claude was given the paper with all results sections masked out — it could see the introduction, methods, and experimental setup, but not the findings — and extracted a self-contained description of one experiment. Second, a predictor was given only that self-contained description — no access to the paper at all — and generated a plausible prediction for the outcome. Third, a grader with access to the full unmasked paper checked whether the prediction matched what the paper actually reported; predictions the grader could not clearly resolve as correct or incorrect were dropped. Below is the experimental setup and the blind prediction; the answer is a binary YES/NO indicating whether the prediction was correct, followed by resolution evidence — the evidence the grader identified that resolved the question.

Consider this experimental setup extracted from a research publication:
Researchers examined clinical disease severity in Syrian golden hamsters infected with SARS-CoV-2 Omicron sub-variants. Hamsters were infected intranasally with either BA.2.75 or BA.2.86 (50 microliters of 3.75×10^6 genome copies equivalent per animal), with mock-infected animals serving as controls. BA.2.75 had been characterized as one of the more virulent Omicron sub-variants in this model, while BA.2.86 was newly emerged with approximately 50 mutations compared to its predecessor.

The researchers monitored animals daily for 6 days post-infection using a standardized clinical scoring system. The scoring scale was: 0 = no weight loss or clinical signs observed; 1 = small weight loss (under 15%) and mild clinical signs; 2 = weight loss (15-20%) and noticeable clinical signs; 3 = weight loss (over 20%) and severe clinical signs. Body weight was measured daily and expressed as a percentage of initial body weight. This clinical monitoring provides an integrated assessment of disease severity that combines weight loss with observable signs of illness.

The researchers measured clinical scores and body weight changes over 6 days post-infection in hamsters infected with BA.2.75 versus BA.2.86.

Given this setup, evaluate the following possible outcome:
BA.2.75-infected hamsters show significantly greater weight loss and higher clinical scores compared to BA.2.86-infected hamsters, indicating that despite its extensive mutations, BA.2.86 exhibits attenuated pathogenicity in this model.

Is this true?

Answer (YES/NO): YES